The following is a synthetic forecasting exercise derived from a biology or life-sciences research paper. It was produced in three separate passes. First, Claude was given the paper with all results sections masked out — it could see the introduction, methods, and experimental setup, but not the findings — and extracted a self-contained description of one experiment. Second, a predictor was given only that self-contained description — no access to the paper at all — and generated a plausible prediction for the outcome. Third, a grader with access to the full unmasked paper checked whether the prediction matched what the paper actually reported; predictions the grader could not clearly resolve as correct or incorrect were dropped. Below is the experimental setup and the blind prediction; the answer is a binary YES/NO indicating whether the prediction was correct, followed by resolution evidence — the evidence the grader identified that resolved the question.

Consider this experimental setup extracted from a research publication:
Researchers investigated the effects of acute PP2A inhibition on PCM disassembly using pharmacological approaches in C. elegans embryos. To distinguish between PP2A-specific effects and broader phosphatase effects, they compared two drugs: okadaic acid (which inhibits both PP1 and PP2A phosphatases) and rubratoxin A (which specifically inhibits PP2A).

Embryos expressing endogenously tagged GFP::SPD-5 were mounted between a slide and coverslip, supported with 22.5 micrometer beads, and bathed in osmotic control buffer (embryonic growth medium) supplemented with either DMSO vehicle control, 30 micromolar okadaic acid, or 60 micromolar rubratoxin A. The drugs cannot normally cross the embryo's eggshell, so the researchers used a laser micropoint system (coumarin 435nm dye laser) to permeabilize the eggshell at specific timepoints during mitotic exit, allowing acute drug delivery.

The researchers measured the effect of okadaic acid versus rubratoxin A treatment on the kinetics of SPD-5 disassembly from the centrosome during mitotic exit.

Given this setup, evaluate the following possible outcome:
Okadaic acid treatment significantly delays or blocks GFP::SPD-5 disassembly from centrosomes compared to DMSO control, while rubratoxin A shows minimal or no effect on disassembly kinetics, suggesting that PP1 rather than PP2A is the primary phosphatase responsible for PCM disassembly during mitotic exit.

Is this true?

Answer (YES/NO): NO